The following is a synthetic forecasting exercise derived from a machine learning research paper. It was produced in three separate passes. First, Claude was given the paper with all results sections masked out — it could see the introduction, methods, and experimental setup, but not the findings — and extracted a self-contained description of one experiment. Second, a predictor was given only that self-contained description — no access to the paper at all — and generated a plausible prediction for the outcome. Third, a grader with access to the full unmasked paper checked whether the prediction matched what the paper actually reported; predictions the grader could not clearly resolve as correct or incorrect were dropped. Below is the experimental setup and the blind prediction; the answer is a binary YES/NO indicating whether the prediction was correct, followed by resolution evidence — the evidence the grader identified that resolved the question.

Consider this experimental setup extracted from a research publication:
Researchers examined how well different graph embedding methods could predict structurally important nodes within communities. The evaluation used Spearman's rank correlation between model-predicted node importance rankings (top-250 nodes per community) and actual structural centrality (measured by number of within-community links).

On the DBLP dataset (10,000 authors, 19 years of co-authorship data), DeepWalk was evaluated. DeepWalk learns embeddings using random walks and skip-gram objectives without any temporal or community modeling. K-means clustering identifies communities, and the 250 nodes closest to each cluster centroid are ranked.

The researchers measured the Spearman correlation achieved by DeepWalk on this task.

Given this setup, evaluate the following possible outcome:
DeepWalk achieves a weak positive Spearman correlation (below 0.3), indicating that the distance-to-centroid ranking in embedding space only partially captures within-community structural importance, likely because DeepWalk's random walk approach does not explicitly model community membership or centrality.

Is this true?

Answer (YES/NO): NO